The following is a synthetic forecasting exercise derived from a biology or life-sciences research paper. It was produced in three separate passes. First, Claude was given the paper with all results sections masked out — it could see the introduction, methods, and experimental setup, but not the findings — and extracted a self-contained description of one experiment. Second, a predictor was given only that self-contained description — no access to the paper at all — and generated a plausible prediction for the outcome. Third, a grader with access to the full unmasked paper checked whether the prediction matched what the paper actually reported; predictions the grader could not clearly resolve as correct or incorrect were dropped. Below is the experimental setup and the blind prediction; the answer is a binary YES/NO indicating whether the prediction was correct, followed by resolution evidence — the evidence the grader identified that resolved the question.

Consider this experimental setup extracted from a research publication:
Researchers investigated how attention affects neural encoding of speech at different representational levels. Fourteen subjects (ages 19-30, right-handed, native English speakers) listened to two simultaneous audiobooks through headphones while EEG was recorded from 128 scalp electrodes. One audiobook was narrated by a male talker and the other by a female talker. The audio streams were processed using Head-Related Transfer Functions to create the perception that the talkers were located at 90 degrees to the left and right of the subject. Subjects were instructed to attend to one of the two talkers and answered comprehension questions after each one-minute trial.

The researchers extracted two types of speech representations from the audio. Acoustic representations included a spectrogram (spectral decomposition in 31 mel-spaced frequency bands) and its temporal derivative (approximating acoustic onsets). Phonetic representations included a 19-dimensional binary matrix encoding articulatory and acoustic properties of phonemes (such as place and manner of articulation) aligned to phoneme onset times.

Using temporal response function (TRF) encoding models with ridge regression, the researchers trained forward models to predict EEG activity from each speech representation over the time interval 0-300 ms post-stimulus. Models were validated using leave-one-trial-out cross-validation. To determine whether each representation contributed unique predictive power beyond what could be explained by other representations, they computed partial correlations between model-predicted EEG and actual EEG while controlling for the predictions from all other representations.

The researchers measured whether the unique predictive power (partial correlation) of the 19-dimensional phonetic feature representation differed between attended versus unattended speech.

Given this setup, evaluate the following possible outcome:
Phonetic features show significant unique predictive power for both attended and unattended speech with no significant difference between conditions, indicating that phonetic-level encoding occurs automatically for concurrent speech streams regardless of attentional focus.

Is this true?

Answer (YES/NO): NO